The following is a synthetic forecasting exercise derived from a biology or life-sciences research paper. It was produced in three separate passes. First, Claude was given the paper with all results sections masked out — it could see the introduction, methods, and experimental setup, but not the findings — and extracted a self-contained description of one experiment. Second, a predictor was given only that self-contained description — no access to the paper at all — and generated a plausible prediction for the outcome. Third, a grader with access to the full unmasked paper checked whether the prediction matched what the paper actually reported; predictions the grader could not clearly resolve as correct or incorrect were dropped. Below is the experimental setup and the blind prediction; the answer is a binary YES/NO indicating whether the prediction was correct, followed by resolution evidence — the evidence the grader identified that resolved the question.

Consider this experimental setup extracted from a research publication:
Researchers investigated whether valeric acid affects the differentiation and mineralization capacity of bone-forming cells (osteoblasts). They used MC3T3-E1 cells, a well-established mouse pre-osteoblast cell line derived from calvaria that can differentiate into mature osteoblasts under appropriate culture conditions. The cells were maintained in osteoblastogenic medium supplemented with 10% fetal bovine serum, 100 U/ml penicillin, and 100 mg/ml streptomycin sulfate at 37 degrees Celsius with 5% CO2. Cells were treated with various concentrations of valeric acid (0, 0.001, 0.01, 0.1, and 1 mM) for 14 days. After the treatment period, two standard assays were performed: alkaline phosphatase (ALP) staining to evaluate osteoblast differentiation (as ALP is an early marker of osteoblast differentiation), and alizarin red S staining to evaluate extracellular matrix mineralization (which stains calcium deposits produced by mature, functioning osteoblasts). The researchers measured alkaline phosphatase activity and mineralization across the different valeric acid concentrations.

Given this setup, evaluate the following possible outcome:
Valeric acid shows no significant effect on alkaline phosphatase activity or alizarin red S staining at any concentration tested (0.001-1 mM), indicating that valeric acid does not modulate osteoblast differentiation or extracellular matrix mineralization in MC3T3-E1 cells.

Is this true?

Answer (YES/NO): NO